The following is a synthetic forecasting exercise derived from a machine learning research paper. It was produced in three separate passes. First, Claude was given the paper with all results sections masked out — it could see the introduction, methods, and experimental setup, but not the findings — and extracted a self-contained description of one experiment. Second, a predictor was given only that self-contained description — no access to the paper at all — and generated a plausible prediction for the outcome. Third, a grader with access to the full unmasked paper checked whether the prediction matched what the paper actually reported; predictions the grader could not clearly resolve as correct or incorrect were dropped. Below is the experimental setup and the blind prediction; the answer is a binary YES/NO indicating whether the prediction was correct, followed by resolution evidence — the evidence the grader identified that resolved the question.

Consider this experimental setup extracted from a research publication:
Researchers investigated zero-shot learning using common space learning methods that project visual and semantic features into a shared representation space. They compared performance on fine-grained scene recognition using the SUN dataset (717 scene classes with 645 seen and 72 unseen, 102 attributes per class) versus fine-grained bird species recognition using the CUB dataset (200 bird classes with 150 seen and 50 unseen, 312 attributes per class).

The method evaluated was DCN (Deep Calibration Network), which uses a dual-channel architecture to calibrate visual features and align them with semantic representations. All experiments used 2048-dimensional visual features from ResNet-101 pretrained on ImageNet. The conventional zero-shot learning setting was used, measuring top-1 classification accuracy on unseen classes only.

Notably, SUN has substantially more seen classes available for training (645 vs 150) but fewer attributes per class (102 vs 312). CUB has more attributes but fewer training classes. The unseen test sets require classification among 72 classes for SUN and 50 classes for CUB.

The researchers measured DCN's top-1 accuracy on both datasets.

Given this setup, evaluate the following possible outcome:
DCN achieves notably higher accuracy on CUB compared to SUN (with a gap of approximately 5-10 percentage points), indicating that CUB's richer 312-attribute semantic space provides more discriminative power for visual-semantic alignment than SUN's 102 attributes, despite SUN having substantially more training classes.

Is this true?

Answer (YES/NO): NO